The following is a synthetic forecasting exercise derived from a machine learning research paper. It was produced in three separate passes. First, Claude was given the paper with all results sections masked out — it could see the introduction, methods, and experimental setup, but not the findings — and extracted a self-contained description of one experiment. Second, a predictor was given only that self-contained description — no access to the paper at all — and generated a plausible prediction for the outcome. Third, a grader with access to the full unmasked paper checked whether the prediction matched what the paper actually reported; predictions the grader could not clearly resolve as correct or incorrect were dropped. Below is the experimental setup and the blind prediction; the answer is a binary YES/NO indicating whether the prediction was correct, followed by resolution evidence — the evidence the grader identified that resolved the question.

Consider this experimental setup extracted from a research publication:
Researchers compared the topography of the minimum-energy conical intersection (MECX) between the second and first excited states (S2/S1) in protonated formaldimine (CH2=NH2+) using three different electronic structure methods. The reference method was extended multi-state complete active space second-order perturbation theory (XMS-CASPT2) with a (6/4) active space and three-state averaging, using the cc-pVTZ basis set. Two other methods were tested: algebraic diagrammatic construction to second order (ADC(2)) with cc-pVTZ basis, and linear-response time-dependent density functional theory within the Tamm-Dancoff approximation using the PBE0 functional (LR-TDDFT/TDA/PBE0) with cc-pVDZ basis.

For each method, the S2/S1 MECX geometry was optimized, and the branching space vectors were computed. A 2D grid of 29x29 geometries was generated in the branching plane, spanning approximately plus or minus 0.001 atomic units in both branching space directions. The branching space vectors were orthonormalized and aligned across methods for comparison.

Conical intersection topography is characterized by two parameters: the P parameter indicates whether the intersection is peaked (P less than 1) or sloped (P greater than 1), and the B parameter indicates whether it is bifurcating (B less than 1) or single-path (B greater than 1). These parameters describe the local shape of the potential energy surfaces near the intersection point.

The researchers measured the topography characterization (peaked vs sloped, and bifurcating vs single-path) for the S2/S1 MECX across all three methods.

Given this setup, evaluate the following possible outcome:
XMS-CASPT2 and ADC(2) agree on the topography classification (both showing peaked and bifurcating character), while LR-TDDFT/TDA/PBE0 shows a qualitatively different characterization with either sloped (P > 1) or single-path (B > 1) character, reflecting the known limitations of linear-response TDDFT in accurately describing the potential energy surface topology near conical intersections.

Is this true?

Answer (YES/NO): NO